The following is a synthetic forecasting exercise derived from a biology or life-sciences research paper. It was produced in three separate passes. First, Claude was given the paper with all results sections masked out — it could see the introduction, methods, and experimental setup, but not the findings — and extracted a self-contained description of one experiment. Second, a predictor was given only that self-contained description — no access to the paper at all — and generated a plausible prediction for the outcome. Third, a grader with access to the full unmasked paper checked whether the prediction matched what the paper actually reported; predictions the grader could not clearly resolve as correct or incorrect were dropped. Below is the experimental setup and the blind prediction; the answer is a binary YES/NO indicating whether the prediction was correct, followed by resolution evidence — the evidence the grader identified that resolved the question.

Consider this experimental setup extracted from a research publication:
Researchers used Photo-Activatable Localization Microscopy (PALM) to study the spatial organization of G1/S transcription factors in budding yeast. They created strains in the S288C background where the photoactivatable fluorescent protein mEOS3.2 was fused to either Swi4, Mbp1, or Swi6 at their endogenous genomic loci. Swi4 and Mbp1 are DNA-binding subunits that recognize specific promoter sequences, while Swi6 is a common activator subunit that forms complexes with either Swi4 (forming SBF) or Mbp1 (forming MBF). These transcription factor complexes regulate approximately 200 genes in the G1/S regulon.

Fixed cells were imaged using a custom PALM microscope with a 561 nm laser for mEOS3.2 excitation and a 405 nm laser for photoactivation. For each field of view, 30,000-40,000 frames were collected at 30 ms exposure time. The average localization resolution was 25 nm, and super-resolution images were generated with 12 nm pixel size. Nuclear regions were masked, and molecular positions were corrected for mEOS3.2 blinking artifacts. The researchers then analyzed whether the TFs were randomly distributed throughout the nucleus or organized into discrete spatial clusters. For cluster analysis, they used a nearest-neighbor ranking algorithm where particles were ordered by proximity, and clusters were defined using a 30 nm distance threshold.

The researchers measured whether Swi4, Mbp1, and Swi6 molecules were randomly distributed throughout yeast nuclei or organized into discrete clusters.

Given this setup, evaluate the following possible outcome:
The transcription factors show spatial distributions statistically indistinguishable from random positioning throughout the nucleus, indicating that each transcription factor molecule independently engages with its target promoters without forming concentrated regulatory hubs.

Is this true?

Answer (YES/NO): NO